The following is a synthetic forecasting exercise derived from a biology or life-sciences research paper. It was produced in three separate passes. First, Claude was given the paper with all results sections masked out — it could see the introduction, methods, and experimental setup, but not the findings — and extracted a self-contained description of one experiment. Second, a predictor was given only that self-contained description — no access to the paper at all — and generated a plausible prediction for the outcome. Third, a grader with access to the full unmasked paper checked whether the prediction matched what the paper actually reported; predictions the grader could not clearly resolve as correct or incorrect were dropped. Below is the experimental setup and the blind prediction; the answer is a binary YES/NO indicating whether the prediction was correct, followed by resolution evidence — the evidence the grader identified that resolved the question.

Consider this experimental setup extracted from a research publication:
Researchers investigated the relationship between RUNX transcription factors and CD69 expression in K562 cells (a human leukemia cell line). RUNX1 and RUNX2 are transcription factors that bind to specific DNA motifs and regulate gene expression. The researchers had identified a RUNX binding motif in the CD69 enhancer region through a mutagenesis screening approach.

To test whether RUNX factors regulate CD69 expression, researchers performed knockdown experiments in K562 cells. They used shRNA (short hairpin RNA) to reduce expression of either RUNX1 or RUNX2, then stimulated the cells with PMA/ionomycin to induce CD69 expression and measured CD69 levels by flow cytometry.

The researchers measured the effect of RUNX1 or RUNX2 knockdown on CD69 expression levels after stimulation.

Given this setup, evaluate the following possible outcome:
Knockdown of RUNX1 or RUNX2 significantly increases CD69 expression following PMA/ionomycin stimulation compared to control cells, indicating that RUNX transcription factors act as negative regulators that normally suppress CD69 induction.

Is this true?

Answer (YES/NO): NO